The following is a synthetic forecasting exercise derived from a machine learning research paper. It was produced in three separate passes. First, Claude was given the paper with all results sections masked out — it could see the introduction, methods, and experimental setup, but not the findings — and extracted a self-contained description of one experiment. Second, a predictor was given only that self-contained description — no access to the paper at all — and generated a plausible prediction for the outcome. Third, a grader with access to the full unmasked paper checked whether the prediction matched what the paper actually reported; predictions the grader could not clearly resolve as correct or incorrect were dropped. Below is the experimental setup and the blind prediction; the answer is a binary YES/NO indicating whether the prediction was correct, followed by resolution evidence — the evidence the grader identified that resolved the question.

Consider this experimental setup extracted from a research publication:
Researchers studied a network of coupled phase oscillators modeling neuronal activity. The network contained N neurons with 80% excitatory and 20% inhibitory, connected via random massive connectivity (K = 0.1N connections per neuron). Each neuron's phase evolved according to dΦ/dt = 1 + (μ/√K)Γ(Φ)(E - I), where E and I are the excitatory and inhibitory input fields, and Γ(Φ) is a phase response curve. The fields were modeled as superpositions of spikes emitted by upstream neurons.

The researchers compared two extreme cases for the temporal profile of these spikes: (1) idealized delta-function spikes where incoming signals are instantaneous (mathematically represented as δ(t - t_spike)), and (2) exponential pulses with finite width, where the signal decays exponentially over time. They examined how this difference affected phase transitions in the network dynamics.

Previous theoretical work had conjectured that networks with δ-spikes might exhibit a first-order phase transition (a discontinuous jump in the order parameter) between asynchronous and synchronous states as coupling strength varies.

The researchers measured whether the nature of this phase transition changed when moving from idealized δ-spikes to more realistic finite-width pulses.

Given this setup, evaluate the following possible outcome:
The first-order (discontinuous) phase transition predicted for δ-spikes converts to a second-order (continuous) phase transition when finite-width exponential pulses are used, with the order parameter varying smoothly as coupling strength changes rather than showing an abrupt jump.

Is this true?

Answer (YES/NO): YES